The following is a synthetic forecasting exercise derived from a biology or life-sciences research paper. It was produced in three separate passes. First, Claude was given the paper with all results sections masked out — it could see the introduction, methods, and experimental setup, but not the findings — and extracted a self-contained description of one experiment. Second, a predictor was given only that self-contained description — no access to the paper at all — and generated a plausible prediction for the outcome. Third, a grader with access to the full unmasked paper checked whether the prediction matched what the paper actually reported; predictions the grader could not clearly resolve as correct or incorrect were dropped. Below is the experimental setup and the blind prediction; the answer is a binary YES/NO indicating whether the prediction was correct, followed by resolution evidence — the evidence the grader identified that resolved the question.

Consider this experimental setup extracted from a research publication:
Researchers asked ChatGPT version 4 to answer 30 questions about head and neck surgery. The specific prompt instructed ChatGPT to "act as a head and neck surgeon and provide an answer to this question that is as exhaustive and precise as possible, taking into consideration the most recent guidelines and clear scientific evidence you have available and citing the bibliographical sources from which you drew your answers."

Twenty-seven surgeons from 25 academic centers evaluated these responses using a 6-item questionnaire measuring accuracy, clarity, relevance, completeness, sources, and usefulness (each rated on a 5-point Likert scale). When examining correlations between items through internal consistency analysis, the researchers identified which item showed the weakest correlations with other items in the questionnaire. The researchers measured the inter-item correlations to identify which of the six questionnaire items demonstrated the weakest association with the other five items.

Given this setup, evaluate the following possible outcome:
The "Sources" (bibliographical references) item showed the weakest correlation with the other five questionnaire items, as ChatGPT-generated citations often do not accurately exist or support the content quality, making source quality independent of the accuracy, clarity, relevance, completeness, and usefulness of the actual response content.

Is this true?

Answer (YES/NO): YES